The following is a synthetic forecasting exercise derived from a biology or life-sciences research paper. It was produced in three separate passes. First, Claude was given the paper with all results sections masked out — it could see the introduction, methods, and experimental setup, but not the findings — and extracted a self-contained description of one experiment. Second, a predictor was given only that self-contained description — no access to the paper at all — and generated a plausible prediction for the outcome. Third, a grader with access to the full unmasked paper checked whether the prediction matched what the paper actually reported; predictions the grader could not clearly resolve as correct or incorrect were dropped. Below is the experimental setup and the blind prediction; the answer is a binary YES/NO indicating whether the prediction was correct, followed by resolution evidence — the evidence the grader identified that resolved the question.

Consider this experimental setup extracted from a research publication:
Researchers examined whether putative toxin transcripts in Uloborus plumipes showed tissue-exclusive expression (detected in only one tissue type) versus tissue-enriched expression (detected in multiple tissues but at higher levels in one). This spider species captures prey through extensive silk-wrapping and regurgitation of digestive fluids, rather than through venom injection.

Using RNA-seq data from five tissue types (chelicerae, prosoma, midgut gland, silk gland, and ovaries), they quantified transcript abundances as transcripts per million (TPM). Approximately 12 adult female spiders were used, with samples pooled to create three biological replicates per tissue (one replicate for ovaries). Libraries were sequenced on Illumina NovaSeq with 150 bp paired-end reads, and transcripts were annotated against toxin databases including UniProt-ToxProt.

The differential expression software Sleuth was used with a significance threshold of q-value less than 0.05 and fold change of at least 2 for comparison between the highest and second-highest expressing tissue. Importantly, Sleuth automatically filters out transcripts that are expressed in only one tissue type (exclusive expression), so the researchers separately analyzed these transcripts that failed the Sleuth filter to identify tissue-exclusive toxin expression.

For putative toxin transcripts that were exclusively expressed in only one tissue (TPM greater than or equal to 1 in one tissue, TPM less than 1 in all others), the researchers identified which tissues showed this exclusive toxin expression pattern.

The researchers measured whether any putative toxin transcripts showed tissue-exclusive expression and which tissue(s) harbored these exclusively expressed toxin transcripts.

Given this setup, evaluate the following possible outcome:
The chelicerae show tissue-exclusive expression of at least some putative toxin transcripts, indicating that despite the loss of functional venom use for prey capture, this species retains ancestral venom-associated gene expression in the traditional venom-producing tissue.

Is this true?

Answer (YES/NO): NO